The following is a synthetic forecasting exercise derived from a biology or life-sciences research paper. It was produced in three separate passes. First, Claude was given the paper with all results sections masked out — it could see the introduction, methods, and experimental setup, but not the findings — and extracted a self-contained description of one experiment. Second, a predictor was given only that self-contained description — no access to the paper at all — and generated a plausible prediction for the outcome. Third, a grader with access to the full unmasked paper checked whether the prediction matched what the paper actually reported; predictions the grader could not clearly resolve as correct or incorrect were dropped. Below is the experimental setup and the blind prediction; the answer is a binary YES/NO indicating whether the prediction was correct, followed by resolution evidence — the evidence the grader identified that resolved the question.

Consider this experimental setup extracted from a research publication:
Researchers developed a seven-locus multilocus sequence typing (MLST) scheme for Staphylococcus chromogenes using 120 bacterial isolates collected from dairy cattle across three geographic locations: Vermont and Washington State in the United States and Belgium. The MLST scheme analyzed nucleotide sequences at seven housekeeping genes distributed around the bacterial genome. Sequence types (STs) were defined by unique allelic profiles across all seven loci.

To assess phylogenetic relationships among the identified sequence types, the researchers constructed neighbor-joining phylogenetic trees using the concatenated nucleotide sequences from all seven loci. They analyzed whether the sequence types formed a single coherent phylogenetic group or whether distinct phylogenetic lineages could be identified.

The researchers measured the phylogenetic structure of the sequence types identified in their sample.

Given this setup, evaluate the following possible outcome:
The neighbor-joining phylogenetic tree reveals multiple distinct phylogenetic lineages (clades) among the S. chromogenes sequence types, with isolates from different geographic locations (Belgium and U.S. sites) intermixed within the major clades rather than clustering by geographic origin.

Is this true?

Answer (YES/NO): NO